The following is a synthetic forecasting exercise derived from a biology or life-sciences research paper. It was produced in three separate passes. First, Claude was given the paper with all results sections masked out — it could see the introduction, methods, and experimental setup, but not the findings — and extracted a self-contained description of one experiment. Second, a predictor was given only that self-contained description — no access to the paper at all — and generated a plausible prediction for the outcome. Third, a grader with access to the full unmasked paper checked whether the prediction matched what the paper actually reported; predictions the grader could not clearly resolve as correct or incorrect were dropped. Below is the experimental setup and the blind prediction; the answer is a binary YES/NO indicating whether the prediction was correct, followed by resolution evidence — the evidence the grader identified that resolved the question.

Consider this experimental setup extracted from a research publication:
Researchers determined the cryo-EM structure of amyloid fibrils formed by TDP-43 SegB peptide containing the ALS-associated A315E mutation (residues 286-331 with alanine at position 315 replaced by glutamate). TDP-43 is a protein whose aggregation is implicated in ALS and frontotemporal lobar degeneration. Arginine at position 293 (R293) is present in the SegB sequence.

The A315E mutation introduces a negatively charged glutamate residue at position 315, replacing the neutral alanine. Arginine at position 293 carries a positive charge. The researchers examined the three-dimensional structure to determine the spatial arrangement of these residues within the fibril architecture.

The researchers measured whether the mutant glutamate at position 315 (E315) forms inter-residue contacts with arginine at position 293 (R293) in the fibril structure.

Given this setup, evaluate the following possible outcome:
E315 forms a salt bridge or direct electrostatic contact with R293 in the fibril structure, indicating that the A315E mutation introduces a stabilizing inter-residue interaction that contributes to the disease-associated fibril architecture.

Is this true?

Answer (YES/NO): YES